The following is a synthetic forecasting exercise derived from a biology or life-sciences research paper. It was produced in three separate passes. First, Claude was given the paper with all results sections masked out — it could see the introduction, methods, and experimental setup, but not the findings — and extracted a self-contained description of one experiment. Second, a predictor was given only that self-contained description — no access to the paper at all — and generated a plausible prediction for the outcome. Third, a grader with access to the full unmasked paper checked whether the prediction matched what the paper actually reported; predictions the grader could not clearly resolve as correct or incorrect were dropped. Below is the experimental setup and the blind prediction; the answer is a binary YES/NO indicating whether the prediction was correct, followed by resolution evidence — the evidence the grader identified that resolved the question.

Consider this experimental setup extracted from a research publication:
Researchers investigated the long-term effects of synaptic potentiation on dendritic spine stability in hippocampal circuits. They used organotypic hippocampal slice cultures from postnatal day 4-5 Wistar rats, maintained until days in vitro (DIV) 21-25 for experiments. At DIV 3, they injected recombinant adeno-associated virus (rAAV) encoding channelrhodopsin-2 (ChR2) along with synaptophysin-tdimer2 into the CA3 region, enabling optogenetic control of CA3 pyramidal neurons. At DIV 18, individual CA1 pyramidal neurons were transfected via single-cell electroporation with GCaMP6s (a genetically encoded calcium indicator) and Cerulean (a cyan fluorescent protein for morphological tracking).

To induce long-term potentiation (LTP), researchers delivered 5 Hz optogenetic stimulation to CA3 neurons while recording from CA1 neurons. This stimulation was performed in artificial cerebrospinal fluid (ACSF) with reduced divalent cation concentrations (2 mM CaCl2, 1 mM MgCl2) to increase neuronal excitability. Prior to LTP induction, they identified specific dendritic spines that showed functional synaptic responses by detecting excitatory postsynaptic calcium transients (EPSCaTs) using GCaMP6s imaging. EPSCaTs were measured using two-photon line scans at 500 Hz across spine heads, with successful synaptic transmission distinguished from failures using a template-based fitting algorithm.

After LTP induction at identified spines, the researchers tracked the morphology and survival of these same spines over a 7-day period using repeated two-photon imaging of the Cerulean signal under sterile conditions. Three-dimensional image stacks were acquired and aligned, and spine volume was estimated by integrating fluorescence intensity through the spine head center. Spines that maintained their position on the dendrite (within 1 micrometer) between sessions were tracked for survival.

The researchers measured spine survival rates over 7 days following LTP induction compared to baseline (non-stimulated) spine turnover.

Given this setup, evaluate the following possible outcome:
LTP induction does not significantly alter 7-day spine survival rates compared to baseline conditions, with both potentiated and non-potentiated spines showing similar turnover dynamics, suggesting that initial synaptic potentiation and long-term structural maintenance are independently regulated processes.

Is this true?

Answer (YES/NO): NO